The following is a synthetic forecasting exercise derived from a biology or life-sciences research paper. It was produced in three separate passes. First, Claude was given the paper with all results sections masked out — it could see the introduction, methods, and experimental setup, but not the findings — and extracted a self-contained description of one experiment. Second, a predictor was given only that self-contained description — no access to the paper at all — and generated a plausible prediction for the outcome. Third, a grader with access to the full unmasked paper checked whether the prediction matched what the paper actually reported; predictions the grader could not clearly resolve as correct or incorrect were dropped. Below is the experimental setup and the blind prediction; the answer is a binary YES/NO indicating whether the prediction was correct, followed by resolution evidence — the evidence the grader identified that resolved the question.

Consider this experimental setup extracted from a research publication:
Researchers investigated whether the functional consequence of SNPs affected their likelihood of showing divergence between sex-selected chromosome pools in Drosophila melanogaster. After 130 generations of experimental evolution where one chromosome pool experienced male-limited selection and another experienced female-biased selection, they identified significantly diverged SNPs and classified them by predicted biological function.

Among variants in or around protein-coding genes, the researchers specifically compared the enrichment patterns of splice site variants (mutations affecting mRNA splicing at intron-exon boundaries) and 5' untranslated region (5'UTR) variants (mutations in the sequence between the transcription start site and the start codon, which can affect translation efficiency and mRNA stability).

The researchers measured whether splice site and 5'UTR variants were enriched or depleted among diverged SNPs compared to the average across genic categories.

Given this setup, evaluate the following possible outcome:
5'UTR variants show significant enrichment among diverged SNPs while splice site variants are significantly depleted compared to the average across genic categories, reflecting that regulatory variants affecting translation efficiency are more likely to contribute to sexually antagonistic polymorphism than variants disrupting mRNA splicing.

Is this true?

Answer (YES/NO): NO